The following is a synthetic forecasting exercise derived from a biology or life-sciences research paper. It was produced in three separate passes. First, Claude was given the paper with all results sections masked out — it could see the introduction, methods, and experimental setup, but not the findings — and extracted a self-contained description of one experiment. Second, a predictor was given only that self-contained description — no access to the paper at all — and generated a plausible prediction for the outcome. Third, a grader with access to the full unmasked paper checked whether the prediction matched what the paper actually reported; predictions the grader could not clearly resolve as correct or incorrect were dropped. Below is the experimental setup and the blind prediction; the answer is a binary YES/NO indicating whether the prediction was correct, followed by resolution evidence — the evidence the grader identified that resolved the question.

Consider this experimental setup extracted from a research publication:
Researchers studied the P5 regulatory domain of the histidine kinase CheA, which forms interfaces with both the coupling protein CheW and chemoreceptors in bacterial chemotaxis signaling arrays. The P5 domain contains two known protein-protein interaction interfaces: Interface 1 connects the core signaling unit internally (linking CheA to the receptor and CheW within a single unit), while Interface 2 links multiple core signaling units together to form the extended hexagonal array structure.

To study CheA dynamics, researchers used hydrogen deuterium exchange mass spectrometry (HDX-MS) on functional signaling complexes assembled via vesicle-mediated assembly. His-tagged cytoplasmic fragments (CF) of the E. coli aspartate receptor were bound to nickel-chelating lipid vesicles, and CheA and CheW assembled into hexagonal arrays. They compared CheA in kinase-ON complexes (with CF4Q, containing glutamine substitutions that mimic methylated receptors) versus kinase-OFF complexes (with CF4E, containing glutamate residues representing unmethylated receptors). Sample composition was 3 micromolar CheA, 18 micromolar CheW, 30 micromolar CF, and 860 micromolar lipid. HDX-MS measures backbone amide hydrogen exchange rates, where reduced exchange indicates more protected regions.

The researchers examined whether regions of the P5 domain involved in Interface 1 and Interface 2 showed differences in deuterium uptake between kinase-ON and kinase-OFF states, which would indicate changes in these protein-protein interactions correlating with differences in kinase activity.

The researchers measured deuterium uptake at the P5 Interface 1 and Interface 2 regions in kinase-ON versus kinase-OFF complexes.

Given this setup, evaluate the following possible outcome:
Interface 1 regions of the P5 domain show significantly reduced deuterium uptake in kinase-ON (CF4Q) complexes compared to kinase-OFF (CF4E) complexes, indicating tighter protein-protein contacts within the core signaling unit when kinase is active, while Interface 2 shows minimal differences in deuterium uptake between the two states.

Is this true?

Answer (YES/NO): NO